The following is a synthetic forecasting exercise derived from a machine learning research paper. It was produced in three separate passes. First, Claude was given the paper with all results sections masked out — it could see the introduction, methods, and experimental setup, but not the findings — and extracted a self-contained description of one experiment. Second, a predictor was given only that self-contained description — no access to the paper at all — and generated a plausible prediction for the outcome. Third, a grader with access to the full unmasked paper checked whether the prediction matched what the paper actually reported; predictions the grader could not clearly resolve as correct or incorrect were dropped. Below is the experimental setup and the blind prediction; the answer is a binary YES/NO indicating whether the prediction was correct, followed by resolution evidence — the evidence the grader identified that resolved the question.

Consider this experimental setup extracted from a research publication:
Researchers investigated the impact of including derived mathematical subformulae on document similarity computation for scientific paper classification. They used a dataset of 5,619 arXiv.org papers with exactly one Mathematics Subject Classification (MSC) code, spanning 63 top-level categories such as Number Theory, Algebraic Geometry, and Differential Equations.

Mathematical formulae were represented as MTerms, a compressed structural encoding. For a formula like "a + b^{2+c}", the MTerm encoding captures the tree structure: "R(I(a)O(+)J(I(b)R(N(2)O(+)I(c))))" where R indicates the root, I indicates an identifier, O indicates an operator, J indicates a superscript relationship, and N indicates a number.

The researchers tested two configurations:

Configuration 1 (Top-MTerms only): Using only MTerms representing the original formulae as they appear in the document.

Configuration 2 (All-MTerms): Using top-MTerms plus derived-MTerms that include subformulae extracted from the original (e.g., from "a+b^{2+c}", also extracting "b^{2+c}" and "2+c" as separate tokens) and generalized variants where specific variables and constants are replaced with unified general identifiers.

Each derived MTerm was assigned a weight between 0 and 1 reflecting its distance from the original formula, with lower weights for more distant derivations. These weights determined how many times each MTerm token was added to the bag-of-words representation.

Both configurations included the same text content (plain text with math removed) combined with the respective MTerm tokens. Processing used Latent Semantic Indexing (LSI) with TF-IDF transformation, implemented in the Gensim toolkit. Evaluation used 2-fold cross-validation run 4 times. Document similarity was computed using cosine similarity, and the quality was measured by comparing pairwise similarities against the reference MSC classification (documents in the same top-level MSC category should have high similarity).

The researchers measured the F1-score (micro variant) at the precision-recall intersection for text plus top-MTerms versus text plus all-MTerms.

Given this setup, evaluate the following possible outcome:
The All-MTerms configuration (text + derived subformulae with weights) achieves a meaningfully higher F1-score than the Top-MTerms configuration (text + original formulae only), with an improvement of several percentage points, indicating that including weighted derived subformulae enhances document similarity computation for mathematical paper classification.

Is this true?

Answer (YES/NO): NO